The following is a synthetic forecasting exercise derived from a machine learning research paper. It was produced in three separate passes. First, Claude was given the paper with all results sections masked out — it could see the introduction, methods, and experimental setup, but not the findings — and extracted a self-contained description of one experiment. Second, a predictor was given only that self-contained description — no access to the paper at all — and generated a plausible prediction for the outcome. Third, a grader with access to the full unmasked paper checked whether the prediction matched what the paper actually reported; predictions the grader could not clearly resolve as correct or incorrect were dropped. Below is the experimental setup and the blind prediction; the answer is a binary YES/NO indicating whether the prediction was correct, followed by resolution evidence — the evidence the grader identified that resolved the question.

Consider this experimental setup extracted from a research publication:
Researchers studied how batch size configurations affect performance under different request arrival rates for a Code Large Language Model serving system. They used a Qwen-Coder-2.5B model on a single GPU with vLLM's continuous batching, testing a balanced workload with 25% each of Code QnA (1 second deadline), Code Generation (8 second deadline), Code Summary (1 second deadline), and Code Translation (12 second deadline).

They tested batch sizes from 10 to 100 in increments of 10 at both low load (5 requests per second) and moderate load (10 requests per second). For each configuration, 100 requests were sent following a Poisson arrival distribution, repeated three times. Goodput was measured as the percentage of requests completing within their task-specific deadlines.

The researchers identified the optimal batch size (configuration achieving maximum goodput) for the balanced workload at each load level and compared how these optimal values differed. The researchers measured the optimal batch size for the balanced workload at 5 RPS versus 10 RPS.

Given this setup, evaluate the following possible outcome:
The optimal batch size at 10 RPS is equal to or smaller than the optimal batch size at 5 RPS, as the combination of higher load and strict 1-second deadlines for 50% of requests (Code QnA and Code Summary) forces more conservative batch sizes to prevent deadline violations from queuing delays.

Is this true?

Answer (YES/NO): YES